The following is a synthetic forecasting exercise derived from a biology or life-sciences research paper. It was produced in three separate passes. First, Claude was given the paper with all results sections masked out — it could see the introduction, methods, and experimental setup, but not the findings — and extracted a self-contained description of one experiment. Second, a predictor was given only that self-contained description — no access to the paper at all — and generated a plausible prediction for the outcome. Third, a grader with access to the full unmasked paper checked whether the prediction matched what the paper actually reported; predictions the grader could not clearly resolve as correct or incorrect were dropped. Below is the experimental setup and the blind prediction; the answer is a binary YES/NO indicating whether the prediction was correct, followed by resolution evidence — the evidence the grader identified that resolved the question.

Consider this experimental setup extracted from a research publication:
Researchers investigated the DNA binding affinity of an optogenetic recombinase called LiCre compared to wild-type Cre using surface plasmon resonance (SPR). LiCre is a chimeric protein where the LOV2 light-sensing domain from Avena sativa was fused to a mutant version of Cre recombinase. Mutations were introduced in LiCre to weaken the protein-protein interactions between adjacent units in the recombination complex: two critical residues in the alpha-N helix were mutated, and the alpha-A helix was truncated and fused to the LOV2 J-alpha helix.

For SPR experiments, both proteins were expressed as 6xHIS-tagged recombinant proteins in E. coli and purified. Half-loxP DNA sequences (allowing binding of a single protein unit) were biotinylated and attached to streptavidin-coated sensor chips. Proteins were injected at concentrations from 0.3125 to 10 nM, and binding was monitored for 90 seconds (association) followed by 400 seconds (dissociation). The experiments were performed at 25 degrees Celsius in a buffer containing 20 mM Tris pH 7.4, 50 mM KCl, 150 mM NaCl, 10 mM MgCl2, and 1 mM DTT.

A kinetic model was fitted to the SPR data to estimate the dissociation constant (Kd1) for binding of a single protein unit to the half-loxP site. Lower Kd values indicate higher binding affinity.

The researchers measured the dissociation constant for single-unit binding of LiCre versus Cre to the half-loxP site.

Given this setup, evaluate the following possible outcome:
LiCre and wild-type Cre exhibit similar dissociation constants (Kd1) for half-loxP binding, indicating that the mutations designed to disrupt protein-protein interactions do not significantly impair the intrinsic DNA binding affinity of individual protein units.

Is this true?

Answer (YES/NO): NO